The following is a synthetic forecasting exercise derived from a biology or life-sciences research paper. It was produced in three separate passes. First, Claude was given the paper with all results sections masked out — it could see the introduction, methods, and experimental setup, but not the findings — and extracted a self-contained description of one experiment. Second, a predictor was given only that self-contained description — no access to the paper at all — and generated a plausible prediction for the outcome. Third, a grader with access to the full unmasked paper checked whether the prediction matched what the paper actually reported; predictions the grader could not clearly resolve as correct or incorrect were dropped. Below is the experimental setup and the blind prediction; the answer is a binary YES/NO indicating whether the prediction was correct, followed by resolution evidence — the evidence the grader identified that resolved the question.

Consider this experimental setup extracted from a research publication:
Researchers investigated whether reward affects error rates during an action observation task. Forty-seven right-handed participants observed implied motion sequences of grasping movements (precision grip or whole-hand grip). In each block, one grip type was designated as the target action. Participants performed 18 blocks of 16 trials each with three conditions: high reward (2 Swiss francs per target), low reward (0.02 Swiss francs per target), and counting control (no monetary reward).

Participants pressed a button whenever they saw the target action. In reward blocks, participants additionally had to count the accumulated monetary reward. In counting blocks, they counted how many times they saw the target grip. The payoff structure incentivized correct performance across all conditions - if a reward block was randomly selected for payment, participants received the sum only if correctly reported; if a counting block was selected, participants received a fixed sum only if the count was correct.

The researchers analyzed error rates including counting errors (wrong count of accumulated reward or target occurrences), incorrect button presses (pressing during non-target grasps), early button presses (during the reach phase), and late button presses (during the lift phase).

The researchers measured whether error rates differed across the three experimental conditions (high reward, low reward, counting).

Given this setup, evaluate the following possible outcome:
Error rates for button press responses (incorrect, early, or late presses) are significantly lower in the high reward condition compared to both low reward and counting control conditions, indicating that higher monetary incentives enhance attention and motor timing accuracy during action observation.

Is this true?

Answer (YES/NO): NO